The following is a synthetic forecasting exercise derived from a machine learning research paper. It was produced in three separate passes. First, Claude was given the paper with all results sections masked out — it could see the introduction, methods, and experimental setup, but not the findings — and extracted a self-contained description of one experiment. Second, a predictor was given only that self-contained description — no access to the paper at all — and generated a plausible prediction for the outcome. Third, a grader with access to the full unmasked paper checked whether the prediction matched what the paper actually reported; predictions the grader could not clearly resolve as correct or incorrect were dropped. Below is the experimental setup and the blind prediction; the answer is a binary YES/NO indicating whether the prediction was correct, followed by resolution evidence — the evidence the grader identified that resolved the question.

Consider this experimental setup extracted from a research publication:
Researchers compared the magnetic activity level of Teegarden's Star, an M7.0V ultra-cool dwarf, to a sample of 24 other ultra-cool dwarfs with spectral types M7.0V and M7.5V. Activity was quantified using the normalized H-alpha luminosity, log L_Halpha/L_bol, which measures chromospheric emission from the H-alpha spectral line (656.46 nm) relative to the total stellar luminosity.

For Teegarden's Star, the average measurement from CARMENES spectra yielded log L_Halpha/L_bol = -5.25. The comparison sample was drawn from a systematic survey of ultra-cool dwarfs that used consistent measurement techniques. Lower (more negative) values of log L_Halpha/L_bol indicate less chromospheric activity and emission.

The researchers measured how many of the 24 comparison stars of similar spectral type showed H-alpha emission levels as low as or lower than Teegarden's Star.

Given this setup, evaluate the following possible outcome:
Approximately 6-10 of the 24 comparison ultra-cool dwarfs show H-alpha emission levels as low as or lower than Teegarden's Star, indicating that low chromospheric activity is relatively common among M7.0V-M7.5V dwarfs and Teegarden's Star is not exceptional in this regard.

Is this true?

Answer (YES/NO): NO